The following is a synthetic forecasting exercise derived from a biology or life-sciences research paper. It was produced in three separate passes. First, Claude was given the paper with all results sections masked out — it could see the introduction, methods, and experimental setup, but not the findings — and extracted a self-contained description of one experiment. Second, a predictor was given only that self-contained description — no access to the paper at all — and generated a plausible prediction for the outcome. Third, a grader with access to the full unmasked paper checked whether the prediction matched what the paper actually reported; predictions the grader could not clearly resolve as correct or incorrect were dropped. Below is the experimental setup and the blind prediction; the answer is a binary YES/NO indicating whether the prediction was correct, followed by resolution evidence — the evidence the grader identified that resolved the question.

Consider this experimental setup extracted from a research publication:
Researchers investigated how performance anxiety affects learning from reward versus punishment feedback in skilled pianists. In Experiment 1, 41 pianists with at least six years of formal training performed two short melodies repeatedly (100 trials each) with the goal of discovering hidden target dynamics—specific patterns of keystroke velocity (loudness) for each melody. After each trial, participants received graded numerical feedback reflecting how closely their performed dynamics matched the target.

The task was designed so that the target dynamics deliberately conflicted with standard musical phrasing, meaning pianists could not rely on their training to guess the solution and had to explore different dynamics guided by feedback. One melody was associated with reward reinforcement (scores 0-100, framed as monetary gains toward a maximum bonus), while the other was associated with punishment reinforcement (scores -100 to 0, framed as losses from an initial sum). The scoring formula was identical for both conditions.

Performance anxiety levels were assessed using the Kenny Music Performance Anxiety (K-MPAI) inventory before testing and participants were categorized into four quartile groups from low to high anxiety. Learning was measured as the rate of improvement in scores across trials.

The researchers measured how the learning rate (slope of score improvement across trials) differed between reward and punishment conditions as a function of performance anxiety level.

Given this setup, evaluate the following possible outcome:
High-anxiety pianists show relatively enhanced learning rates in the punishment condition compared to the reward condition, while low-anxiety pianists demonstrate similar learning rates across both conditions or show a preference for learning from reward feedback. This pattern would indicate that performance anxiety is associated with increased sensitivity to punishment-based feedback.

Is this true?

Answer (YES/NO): NO